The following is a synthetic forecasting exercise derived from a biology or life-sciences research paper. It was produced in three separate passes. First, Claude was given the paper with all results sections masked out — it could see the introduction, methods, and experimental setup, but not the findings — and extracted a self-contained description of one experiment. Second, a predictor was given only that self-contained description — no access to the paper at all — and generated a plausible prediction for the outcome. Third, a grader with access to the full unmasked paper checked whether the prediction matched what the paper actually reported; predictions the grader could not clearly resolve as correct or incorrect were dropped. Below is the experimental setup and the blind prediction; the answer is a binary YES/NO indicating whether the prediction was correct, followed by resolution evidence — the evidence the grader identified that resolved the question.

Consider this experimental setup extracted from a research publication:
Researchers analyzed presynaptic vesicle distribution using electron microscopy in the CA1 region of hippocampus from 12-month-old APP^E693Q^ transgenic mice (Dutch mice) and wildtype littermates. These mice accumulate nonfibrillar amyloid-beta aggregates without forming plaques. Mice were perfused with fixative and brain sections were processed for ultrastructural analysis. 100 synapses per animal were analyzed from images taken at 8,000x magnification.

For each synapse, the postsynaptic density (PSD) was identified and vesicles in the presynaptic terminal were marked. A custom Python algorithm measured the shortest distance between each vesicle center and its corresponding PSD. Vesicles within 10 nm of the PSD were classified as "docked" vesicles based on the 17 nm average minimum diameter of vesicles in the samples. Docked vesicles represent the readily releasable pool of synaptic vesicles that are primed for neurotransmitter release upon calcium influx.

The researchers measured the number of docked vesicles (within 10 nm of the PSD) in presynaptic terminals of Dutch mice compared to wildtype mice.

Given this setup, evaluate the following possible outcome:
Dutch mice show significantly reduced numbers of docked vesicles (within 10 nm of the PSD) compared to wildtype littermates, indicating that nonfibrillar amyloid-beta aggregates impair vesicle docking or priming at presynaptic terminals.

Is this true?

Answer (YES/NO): NO